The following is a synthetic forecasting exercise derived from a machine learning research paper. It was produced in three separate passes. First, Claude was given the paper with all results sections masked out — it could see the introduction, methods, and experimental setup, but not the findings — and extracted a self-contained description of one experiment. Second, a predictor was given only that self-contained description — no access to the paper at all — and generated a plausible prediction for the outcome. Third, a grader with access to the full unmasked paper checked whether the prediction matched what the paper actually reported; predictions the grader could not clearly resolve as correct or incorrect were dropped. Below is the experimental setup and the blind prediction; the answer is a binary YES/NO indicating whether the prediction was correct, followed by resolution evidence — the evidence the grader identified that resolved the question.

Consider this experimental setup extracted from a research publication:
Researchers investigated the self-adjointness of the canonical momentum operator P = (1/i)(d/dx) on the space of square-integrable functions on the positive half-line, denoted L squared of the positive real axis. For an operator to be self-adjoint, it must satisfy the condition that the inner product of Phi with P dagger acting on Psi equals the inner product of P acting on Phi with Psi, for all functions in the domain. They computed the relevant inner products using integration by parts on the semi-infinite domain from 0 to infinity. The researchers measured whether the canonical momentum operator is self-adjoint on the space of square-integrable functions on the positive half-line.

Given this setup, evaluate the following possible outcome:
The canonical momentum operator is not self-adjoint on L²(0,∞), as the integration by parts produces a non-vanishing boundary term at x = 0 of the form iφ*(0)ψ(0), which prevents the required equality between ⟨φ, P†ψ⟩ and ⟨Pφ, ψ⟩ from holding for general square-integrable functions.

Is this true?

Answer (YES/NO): YES